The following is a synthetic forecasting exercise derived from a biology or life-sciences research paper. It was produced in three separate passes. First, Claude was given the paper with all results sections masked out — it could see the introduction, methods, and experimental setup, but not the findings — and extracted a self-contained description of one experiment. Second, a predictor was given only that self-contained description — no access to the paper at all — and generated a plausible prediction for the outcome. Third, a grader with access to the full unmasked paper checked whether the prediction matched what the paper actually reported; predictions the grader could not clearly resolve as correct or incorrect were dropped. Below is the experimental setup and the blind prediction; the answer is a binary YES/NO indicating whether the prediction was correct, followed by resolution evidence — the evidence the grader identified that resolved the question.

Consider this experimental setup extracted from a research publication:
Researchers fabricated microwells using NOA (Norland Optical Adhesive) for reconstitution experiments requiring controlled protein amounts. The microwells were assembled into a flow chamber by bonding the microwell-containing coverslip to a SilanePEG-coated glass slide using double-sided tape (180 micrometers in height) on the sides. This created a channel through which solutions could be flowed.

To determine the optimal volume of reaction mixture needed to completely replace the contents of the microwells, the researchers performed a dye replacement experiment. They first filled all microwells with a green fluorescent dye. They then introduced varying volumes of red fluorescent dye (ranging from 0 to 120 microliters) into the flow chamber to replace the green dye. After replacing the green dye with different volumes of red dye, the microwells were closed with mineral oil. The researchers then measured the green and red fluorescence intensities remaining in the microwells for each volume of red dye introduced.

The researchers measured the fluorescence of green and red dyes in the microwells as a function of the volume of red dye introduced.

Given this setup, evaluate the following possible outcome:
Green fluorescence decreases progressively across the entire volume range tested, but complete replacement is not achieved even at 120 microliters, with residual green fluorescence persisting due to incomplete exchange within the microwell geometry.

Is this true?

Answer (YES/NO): NO